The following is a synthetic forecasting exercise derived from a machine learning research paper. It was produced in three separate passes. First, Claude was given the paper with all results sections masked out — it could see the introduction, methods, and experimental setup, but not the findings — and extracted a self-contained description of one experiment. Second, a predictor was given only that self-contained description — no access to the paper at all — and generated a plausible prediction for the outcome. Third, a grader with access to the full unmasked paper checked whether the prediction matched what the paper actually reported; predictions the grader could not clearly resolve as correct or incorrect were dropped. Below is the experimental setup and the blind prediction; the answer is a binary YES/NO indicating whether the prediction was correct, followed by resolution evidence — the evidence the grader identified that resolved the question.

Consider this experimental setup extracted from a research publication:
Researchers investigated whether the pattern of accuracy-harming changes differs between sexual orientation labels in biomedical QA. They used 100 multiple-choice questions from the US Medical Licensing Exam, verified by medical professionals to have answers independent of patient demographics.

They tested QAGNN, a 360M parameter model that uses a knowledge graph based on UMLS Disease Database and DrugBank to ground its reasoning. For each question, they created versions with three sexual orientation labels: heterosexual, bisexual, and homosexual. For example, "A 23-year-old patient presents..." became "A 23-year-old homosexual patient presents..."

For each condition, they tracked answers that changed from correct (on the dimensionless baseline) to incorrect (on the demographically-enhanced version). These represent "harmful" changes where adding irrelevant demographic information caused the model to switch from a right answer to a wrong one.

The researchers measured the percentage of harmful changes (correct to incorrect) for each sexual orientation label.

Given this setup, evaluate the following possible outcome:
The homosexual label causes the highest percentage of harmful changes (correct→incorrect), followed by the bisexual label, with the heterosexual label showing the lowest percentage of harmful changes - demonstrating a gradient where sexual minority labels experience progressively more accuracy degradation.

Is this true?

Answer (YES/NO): NO